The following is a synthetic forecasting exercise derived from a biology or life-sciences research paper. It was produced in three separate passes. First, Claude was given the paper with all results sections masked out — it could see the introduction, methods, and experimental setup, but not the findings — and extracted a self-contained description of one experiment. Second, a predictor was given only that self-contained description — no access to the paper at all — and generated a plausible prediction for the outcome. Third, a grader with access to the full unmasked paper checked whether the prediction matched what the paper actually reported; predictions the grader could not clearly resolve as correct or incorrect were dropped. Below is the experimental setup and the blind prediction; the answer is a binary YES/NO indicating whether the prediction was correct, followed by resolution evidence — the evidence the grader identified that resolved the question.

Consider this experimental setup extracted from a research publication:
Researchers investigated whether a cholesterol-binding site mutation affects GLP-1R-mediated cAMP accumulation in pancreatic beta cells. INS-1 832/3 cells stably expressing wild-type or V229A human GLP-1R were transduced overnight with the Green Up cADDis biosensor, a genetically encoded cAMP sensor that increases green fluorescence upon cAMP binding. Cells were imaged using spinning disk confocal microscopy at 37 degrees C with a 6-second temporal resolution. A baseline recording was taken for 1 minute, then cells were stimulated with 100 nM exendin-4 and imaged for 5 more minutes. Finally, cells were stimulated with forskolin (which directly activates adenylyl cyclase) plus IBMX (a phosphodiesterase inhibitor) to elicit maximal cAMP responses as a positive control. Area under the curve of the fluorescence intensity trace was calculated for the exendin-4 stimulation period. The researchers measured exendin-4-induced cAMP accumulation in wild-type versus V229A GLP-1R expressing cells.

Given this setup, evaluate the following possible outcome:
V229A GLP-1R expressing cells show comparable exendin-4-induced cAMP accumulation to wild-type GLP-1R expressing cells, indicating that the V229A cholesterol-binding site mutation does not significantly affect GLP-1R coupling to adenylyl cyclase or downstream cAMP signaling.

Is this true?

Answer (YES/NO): NO